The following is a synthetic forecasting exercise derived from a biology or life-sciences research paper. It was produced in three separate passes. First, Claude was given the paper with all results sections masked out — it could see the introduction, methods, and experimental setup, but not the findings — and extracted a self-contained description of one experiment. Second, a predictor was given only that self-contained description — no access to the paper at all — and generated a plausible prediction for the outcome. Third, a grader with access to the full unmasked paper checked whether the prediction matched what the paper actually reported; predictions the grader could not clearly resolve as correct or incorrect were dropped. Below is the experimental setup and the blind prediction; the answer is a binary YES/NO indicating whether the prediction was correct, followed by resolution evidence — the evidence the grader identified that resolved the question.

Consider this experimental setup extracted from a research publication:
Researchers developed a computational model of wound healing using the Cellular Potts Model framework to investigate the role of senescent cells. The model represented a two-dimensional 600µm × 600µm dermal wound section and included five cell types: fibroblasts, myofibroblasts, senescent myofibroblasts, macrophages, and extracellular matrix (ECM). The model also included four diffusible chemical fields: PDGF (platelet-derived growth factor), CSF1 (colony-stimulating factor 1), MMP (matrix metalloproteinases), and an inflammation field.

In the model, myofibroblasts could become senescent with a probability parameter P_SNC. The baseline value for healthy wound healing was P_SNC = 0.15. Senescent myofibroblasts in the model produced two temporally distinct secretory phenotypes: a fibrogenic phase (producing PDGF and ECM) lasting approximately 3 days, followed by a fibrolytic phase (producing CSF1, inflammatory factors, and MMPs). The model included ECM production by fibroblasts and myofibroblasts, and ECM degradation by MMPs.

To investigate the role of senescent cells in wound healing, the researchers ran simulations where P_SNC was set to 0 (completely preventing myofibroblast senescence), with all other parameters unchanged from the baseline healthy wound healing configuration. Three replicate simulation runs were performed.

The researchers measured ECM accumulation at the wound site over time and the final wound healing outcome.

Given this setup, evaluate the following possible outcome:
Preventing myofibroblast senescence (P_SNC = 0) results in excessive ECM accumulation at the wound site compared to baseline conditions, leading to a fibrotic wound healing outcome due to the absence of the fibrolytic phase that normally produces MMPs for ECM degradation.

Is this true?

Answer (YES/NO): YES